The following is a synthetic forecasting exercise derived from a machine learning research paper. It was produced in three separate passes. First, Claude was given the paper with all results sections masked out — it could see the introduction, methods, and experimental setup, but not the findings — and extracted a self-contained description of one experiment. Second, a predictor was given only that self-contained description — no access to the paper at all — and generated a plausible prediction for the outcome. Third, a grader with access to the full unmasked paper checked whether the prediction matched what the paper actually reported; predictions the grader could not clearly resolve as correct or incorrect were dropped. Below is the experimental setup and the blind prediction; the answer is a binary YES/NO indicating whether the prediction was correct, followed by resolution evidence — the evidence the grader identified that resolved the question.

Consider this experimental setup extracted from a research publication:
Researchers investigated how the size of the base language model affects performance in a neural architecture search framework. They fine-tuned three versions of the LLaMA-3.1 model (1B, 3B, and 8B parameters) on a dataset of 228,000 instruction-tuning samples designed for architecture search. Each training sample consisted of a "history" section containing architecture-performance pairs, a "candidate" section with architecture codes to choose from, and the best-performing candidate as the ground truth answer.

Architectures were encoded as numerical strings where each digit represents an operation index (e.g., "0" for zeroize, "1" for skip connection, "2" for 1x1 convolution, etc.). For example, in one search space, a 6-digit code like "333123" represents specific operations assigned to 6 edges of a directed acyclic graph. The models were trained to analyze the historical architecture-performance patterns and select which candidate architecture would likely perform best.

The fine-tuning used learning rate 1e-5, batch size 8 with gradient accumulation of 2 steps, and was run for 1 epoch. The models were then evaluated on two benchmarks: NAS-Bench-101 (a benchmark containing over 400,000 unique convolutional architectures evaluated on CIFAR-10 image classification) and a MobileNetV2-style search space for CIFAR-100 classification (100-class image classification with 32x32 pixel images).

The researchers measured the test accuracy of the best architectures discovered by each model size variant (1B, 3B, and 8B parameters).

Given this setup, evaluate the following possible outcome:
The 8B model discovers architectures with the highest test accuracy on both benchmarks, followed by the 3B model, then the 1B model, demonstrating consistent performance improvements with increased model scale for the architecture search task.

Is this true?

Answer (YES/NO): NO